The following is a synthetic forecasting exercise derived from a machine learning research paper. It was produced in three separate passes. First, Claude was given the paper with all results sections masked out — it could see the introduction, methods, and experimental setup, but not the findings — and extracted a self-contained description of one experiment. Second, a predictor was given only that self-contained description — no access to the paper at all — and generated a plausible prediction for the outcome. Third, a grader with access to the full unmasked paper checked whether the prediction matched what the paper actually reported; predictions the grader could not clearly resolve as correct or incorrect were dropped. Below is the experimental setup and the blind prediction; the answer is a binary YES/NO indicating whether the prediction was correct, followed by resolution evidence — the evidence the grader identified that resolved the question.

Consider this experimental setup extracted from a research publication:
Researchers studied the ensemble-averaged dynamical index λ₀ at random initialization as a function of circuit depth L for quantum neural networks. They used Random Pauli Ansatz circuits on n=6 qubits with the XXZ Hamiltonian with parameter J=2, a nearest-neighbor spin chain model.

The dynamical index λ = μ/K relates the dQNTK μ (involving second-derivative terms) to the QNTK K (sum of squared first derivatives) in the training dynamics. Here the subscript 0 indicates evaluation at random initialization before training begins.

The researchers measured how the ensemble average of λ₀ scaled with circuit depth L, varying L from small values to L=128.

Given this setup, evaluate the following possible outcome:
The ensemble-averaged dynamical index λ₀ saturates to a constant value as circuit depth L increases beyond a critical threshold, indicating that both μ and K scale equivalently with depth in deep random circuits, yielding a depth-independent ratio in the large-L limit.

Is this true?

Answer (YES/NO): NO